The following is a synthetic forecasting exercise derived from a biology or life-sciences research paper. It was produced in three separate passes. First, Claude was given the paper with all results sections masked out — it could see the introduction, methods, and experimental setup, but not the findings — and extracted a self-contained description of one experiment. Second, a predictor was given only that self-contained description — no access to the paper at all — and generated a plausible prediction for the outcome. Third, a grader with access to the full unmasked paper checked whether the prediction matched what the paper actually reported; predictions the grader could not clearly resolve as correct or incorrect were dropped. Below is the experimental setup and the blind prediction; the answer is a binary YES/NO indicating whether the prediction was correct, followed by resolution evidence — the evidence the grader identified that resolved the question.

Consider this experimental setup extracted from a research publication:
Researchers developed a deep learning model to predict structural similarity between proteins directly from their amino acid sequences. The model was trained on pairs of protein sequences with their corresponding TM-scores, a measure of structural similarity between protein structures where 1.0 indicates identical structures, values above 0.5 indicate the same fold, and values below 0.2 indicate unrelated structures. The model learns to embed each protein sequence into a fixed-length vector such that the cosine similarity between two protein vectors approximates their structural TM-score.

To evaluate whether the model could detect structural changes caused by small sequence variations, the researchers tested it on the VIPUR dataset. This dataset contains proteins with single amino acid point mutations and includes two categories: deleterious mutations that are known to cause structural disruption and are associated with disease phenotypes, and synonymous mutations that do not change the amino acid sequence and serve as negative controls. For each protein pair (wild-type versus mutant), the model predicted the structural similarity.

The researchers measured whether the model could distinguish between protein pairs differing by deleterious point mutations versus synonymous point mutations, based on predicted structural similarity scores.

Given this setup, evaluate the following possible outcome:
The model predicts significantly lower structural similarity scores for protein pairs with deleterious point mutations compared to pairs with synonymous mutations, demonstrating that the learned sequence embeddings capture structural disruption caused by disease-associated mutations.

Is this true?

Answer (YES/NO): NO